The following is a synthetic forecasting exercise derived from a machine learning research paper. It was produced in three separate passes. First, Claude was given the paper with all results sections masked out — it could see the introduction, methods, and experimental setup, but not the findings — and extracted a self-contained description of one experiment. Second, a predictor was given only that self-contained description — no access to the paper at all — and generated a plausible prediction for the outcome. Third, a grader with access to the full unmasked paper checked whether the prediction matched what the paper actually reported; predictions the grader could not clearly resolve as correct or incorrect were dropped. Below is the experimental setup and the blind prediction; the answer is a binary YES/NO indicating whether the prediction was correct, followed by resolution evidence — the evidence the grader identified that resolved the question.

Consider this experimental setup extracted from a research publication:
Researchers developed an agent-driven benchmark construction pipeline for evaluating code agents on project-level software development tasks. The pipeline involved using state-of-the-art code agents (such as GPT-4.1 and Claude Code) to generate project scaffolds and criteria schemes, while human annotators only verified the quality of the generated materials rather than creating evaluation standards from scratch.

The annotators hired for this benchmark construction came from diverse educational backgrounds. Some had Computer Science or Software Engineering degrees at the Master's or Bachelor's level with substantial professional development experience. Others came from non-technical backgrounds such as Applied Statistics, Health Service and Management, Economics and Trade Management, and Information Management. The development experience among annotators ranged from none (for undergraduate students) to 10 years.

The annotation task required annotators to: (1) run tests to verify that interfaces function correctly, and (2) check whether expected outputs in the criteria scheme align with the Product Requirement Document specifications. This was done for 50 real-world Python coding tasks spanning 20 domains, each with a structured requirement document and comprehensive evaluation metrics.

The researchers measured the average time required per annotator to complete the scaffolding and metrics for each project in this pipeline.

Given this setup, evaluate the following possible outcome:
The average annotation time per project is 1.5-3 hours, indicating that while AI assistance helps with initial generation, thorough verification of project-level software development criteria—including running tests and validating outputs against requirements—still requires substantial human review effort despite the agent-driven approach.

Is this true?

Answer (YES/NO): NO